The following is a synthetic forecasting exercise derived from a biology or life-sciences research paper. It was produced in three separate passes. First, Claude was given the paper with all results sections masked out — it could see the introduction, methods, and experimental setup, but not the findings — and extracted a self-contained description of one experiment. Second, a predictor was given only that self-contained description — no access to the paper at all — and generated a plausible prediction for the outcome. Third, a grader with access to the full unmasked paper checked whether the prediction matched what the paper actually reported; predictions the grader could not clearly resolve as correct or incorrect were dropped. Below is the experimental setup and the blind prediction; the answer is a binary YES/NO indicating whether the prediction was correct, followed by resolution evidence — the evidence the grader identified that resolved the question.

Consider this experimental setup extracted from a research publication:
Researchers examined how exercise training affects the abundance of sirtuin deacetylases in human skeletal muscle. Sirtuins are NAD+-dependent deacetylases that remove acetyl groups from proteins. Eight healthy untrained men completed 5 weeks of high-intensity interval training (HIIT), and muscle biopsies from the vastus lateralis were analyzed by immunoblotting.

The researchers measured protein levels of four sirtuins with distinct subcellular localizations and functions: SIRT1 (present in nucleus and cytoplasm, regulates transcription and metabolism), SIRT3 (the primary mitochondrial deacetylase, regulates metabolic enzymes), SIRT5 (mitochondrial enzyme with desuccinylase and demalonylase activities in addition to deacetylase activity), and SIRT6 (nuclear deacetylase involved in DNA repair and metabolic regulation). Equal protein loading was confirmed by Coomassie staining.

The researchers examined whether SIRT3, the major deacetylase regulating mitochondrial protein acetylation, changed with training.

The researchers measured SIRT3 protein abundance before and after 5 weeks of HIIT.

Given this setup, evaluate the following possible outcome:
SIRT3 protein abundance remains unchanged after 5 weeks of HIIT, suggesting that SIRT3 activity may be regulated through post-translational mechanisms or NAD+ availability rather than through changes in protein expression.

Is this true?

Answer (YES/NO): NO